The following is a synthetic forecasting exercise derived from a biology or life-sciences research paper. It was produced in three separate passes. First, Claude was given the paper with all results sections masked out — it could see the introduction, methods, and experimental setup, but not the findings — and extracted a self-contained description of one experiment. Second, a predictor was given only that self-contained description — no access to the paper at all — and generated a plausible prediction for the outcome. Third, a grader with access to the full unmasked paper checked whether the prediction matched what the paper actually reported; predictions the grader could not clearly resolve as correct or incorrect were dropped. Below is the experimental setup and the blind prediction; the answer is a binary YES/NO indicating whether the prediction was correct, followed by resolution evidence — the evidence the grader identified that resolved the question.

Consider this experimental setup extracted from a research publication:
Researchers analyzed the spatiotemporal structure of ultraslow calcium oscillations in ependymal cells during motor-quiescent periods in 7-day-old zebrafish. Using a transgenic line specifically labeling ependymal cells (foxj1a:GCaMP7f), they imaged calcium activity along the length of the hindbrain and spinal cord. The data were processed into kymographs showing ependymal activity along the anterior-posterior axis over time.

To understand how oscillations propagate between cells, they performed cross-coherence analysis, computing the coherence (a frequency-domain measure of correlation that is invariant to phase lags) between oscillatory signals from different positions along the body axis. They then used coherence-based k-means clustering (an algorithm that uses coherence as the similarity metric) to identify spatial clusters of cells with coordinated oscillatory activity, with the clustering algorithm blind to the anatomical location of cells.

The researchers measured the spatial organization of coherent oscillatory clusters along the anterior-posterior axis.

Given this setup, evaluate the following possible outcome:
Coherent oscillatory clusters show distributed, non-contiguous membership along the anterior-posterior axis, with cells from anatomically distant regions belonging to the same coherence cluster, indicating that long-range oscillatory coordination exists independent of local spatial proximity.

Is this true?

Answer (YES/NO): NO